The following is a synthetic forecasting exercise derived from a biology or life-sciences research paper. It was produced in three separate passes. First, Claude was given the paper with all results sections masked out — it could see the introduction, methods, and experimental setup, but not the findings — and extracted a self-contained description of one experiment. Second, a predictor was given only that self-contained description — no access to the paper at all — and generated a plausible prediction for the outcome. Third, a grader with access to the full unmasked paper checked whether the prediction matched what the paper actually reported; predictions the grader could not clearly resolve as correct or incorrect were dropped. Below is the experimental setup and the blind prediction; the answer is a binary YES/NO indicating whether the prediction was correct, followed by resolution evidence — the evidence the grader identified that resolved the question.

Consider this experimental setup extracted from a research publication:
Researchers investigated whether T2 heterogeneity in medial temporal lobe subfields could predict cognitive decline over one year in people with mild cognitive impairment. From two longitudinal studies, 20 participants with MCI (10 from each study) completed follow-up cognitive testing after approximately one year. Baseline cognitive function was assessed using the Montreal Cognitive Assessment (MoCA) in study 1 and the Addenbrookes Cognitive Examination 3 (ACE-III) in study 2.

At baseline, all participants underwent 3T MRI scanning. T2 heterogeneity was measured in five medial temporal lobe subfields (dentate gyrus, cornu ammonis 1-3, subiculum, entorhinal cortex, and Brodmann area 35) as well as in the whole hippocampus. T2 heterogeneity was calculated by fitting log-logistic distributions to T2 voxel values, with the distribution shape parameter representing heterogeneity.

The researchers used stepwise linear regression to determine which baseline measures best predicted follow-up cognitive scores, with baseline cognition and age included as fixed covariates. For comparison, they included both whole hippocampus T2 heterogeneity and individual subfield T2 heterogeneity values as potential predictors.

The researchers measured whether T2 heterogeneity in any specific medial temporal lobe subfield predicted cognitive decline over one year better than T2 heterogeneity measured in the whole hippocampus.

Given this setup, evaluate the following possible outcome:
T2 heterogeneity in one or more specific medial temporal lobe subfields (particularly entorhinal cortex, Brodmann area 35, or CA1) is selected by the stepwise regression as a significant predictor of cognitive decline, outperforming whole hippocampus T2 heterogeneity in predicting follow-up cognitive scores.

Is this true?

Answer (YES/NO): YES